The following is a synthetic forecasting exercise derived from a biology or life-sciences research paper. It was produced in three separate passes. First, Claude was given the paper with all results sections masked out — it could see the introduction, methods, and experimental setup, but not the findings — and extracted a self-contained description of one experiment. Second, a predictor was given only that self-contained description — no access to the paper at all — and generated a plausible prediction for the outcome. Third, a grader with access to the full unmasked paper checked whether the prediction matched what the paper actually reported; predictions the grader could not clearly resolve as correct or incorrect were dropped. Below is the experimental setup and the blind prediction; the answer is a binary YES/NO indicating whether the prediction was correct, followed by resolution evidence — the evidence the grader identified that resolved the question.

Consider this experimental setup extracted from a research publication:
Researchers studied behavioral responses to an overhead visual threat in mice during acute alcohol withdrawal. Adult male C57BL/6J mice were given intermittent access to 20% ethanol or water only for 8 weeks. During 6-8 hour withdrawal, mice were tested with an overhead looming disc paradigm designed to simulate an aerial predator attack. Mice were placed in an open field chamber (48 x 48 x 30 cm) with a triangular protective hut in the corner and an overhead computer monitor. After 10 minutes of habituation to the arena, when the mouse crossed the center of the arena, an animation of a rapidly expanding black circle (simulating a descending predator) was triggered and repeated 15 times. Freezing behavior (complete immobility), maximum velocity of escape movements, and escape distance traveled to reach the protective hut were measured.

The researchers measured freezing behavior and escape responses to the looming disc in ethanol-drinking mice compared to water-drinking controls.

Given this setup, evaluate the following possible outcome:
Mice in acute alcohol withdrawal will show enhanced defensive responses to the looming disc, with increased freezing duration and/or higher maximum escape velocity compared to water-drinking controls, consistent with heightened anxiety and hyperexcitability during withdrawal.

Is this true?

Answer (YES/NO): NO